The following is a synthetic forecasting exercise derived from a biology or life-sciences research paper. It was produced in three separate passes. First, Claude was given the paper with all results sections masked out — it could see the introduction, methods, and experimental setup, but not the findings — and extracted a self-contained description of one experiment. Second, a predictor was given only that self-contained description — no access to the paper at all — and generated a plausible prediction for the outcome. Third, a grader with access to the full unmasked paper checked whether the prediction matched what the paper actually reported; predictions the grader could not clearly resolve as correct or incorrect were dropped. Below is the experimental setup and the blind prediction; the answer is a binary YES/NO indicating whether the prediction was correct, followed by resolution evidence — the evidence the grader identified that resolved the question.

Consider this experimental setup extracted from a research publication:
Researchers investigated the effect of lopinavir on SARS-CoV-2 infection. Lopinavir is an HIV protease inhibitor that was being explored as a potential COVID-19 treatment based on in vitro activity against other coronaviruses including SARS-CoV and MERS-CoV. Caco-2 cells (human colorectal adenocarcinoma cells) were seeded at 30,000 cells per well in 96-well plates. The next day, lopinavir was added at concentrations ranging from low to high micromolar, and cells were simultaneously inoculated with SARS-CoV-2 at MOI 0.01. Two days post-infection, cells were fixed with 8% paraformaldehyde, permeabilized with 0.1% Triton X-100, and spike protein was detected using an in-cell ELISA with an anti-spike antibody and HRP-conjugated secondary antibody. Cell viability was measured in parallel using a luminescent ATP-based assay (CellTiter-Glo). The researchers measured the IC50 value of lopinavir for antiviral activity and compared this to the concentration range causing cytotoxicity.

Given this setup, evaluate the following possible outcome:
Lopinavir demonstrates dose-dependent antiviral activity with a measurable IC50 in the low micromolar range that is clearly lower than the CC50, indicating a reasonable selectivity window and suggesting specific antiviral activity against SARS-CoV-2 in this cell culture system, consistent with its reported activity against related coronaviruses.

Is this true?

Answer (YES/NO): NO